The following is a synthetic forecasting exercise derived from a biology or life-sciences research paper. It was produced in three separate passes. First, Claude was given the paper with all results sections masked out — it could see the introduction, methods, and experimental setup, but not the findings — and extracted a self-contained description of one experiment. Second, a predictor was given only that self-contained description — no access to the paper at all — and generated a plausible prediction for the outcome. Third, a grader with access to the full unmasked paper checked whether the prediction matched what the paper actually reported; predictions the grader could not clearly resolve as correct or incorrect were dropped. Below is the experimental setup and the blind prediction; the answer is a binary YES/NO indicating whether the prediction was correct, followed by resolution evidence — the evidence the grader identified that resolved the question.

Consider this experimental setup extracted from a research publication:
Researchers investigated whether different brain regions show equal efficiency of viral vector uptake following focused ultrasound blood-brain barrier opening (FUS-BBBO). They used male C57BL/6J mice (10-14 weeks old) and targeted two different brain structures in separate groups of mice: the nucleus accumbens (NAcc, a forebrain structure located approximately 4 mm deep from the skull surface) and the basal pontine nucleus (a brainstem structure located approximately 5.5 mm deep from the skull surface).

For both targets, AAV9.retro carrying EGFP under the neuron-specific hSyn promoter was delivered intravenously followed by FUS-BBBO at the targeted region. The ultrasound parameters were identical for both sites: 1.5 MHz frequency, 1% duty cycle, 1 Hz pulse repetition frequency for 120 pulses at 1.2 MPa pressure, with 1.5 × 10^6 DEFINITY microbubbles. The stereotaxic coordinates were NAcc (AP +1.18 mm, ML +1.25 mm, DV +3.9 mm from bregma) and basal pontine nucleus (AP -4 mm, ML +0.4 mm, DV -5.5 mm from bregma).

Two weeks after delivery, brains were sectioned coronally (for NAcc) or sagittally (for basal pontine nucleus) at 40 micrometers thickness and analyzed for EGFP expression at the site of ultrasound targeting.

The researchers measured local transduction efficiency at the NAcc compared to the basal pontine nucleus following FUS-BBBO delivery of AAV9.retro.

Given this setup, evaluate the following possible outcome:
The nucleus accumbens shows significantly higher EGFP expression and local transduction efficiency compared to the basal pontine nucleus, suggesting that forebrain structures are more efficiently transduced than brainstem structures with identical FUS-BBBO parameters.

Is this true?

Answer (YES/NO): NO